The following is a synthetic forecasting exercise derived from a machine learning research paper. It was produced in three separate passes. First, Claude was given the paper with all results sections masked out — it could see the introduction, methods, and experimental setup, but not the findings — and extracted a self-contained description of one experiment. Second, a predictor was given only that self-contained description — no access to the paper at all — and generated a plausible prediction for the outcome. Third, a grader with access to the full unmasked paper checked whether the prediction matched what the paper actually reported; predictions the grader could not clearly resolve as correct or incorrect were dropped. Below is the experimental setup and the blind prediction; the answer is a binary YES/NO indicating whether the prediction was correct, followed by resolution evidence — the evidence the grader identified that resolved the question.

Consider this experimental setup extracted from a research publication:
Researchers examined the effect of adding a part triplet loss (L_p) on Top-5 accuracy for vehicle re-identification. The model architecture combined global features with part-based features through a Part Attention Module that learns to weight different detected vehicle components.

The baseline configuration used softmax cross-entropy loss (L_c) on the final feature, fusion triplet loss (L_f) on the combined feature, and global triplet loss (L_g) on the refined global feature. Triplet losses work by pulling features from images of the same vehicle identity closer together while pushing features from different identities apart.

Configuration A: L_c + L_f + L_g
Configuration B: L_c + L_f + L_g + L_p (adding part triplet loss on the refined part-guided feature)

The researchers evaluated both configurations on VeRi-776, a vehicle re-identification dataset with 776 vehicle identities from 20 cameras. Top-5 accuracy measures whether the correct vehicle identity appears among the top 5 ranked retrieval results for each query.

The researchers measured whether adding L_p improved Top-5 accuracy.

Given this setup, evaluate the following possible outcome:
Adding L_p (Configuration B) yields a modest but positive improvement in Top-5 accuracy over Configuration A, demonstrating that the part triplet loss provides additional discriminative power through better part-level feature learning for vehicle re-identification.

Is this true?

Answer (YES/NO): YES